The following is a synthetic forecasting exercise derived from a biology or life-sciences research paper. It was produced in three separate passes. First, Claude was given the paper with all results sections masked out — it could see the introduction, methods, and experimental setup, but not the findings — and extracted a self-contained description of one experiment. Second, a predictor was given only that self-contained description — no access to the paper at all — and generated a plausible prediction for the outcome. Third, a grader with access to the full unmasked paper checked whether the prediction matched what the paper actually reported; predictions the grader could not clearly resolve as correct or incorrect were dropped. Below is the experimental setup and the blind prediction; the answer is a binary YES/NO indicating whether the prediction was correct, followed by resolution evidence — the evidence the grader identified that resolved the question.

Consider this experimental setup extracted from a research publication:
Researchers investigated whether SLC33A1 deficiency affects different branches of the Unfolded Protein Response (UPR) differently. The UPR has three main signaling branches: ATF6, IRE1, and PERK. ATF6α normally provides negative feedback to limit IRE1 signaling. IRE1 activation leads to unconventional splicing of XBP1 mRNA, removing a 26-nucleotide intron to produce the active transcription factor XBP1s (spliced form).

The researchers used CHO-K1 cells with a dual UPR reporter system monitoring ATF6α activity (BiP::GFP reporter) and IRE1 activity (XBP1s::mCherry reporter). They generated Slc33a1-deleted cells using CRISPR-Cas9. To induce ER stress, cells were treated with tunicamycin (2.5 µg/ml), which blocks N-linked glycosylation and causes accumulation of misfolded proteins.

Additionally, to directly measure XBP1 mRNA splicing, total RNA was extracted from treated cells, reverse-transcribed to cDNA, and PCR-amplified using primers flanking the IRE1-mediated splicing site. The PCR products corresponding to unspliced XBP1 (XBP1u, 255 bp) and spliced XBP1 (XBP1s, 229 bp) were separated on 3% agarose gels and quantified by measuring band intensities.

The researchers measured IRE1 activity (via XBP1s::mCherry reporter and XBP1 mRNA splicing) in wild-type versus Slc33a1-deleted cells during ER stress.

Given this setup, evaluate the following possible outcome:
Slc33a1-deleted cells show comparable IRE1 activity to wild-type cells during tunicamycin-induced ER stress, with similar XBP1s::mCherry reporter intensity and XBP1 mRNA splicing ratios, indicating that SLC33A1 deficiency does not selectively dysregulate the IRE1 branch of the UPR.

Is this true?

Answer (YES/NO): NO